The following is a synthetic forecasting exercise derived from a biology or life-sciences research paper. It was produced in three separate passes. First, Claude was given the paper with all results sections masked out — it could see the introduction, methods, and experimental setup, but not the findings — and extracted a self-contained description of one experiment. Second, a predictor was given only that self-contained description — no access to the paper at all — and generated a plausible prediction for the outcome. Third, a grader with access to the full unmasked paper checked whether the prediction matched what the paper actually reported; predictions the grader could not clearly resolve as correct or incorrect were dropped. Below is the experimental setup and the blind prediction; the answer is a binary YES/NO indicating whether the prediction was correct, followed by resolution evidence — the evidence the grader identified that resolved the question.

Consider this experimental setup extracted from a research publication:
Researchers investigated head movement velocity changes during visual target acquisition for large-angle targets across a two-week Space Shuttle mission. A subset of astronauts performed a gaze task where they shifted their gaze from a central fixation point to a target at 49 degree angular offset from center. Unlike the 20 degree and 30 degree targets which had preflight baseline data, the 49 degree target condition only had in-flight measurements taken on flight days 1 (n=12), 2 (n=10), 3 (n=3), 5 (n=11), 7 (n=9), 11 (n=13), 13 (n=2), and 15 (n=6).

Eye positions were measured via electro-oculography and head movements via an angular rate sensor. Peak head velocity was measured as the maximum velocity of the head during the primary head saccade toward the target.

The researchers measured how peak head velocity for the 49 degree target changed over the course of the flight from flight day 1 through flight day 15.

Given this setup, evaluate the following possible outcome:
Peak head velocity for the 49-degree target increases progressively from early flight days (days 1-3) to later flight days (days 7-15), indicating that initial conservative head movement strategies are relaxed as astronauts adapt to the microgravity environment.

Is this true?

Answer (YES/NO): NO